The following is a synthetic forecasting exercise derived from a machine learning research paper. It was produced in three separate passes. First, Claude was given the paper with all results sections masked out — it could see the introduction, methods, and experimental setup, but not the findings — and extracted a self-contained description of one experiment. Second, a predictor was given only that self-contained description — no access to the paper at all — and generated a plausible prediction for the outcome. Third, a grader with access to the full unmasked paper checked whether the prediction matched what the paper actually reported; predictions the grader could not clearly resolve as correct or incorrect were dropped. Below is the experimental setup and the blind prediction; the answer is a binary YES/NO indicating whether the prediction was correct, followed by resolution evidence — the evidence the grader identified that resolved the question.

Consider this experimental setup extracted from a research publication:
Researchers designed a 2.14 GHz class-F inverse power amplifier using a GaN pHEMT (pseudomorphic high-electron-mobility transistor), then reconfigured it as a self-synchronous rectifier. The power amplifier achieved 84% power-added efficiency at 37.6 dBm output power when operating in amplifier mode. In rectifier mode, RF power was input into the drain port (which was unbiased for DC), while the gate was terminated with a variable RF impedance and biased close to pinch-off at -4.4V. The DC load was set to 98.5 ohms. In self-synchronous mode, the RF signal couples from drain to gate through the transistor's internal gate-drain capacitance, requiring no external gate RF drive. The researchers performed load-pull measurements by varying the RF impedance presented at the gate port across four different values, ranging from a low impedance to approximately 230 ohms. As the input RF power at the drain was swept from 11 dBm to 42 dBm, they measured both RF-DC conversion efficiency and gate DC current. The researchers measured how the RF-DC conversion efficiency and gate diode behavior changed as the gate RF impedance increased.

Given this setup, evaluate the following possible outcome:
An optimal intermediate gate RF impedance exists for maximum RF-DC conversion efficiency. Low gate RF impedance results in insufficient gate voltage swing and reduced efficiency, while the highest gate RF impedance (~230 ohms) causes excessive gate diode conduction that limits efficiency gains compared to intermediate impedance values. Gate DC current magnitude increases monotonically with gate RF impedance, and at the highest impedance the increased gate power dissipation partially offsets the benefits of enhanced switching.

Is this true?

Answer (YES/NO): NO